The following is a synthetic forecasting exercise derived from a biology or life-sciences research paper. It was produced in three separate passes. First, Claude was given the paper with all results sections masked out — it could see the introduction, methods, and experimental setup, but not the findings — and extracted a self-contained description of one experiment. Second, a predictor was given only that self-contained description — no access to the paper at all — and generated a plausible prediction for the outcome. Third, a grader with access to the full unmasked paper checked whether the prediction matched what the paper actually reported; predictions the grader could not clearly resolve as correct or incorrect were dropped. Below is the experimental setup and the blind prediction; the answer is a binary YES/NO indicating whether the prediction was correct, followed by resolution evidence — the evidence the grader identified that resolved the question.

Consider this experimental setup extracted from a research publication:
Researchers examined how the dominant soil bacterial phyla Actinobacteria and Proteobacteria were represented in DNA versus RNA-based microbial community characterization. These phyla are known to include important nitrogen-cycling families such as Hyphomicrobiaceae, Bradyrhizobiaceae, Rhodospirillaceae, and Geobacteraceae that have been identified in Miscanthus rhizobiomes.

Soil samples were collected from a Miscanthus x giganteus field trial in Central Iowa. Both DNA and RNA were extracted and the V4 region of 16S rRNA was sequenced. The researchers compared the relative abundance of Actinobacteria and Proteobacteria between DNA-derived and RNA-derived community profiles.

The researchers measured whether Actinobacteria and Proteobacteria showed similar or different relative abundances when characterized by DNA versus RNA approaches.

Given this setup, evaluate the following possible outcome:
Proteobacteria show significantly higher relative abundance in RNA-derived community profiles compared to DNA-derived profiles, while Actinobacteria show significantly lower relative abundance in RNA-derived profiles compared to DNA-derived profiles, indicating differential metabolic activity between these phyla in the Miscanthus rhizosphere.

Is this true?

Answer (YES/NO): YES